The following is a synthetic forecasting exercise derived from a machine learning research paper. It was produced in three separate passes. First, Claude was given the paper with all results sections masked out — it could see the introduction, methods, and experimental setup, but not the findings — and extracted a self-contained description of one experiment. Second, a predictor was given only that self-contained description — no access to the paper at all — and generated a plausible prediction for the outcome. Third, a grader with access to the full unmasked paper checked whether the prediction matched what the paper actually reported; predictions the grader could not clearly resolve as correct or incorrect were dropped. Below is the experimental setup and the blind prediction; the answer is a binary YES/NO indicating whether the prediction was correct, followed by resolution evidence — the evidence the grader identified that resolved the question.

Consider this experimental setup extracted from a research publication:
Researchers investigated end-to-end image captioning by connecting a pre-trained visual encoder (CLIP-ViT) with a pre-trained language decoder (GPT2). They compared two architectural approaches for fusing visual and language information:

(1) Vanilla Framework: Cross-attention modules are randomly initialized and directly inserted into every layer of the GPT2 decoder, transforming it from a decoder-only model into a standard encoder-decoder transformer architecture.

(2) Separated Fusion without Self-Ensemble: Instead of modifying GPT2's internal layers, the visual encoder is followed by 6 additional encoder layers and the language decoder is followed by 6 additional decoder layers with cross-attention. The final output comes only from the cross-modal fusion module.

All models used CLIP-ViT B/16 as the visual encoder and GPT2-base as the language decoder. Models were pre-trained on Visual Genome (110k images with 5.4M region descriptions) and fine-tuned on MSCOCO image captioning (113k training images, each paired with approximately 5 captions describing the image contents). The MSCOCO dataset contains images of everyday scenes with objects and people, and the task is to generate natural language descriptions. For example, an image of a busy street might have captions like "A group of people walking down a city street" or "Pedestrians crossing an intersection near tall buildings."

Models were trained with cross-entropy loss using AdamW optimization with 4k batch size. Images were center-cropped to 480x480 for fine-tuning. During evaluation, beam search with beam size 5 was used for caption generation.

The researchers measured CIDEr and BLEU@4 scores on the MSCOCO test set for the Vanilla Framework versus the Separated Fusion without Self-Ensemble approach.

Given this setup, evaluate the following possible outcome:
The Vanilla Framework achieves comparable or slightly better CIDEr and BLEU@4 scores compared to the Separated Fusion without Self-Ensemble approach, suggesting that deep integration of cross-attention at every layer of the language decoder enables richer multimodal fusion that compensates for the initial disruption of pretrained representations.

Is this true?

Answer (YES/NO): YES